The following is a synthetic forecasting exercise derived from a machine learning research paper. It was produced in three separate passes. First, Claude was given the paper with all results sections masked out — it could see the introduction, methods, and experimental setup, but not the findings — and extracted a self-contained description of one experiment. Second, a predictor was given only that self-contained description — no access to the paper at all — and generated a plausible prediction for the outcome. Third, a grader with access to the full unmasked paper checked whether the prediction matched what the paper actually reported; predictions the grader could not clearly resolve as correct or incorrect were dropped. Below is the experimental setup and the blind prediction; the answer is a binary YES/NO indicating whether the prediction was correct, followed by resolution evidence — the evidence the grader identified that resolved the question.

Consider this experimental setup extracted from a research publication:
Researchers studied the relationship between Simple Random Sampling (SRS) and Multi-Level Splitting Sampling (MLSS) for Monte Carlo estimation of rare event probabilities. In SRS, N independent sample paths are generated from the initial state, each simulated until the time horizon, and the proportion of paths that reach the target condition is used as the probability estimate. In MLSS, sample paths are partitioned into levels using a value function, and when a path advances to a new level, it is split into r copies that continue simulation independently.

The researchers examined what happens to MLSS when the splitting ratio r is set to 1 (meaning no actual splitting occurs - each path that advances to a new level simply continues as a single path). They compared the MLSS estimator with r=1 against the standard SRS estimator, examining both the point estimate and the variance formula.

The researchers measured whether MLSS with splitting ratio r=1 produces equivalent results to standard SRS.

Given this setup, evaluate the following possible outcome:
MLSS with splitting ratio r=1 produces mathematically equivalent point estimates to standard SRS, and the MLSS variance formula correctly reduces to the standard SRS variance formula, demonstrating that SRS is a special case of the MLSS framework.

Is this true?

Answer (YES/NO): YES